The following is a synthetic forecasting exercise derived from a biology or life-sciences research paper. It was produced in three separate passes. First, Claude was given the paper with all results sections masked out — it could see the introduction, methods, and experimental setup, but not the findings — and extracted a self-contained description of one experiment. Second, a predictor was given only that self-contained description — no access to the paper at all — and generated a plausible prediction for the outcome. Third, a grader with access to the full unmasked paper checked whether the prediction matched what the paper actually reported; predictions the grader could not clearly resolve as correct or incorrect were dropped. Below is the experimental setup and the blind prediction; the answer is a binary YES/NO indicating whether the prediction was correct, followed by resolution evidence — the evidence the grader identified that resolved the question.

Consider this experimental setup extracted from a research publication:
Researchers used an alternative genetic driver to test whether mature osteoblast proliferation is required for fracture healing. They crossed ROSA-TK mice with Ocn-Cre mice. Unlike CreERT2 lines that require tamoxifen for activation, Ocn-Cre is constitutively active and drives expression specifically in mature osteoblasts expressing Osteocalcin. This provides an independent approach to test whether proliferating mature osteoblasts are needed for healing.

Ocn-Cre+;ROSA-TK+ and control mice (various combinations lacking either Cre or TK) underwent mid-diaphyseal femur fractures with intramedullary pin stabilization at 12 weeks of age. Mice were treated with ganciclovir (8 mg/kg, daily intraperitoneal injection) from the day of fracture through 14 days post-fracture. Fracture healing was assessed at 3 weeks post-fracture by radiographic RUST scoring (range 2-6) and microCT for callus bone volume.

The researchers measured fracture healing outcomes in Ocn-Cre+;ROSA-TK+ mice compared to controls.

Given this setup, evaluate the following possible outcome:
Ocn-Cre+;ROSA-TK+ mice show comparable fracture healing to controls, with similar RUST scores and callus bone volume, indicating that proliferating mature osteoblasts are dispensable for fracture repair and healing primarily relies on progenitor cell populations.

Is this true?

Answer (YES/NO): NO